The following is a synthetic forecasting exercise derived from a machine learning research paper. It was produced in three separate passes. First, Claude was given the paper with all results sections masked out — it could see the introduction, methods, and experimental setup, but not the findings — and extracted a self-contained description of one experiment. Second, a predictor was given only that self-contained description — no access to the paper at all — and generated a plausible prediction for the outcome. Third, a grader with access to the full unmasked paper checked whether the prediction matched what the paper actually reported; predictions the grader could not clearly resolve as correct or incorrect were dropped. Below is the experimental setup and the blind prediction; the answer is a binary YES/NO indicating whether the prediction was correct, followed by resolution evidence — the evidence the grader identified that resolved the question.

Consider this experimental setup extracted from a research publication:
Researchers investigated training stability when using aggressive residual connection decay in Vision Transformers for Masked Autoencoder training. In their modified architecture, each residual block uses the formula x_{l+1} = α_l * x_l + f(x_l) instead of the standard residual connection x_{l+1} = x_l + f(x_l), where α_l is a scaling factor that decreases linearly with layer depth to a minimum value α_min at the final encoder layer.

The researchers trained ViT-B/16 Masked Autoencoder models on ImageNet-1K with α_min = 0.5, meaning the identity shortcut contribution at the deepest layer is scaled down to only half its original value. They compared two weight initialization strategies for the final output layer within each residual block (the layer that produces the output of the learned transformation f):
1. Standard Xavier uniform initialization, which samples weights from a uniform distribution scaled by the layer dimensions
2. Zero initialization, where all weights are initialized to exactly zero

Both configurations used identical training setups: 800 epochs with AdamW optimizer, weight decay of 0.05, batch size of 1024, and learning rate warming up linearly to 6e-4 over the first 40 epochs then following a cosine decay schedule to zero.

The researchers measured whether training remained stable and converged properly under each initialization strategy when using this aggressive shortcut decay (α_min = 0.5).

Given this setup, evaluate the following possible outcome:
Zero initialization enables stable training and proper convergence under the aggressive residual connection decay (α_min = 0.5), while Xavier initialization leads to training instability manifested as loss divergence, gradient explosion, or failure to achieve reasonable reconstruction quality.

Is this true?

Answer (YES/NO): YES